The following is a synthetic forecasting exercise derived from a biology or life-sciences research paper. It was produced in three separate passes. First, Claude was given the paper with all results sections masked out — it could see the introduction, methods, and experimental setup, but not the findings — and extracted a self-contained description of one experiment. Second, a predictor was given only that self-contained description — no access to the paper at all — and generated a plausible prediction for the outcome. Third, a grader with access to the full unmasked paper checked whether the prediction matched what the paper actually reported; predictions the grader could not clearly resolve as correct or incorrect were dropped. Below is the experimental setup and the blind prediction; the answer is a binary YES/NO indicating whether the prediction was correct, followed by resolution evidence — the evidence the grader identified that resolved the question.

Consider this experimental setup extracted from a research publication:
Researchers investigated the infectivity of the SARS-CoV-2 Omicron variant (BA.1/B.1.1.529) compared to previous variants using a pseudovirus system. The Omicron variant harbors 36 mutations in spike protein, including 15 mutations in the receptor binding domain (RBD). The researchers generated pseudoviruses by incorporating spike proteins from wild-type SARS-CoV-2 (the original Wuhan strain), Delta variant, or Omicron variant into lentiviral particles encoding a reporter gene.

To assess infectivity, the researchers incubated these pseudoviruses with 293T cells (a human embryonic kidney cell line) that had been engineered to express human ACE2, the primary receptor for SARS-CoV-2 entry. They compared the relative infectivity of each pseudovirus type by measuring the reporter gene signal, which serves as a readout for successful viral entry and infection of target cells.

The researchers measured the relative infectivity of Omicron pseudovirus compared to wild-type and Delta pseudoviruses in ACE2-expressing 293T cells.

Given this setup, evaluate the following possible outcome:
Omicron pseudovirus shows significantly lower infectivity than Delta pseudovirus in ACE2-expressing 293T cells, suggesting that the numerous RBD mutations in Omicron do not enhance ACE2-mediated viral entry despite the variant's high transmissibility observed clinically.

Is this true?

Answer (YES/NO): NO